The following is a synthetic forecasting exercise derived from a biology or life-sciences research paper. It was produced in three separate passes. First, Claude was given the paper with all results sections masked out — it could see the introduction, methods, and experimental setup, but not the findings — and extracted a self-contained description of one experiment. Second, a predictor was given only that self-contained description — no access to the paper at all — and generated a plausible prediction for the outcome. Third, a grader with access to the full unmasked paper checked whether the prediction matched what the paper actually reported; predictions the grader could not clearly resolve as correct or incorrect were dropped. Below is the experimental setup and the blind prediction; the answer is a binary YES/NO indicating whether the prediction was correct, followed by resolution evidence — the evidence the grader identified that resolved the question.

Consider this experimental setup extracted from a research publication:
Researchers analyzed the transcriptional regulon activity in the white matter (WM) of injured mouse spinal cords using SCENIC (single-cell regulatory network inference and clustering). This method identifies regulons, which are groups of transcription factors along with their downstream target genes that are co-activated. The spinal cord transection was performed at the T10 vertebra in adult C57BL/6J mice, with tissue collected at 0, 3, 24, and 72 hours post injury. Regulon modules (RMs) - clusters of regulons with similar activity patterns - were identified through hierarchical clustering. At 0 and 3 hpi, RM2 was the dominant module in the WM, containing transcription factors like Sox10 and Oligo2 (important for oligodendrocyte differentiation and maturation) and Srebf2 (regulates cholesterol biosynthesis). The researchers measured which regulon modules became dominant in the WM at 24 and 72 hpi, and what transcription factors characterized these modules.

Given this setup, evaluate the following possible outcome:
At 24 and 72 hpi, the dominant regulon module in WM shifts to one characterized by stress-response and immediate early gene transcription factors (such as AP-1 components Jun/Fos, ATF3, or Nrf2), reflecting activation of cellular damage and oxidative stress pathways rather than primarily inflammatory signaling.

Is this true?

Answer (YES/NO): NO